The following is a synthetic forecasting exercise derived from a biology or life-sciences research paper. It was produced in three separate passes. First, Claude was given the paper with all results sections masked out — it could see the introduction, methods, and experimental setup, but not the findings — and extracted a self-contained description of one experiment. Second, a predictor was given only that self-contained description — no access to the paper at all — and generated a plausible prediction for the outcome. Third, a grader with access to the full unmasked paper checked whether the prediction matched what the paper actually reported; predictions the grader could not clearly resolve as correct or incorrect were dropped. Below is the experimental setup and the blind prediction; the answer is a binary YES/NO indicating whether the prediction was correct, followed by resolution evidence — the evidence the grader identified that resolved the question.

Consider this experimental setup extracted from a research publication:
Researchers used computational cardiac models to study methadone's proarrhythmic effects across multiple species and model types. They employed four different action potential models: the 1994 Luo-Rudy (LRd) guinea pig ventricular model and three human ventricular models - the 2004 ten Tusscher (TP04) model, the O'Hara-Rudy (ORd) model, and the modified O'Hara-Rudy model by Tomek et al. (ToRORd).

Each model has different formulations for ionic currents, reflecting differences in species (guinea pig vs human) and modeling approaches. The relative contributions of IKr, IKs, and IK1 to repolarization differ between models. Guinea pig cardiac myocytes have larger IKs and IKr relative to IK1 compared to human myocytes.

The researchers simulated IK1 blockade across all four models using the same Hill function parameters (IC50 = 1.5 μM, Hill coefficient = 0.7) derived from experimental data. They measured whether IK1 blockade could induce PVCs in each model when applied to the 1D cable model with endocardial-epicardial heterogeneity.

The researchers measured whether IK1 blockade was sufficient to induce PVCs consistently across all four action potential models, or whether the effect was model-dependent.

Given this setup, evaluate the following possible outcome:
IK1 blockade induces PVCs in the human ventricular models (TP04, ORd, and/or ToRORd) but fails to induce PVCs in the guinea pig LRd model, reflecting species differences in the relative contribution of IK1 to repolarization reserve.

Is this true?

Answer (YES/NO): NO